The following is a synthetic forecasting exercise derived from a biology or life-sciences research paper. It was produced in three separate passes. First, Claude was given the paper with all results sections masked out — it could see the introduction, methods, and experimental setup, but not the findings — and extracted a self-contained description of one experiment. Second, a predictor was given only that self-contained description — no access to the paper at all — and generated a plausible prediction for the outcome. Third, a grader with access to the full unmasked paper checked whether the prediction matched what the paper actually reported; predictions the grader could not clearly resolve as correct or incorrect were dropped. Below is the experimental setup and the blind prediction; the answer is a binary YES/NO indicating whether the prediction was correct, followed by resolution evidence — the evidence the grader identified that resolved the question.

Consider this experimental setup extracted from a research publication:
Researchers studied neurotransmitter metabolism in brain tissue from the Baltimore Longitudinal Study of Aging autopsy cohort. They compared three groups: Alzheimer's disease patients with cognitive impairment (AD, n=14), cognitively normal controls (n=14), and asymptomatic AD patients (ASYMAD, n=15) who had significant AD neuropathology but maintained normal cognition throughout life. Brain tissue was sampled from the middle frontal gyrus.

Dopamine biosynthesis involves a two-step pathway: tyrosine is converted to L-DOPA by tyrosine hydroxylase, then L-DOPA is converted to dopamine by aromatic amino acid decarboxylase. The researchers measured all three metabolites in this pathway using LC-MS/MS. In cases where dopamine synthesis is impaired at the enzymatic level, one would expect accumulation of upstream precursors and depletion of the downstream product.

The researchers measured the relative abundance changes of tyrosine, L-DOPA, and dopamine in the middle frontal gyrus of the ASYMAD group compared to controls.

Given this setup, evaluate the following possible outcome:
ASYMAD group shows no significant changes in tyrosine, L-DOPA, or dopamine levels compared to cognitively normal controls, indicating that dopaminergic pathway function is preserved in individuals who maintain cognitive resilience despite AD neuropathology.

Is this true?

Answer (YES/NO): NO